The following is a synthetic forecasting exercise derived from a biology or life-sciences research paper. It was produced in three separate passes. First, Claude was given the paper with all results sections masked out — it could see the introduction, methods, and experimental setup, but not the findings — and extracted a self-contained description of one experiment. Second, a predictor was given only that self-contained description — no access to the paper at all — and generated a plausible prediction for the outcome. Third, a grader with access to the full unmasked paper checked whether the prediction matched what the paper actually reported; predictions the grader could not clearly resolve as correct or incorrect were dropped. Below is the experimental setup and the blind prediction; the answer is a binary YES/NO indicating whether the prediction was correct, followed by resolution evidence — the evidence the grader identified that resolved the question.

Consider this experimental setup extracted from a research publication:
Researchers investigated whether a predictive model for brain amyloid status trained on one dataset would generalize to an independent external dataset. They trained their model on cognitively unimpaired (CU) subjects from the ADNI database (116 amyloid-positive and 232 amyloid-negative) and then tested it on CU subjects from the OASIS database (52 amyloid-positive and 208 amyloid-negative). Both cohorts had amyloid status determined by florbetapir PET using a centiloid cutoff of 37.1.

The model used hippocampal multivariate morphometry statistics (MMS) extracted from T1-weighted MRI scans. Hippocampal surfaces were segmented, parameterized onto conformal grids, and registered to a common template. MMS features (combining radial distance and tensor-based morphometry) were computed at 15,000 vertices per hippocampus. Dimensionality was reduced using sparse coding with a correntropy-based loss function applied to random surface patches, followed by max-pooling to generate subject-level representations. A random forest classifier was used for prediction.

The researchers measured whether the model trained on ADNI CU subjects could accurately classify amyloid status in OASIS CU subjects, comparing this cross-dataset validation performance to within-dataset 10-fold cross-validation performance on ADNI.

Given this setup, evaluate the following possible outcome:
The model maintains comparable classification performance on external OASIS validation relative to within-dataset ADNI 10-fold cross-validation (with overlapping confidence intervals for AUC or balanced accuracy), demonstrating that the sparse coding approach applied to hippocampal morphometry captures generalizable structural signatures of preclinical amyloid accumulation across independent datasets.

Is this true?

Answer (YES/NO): YES